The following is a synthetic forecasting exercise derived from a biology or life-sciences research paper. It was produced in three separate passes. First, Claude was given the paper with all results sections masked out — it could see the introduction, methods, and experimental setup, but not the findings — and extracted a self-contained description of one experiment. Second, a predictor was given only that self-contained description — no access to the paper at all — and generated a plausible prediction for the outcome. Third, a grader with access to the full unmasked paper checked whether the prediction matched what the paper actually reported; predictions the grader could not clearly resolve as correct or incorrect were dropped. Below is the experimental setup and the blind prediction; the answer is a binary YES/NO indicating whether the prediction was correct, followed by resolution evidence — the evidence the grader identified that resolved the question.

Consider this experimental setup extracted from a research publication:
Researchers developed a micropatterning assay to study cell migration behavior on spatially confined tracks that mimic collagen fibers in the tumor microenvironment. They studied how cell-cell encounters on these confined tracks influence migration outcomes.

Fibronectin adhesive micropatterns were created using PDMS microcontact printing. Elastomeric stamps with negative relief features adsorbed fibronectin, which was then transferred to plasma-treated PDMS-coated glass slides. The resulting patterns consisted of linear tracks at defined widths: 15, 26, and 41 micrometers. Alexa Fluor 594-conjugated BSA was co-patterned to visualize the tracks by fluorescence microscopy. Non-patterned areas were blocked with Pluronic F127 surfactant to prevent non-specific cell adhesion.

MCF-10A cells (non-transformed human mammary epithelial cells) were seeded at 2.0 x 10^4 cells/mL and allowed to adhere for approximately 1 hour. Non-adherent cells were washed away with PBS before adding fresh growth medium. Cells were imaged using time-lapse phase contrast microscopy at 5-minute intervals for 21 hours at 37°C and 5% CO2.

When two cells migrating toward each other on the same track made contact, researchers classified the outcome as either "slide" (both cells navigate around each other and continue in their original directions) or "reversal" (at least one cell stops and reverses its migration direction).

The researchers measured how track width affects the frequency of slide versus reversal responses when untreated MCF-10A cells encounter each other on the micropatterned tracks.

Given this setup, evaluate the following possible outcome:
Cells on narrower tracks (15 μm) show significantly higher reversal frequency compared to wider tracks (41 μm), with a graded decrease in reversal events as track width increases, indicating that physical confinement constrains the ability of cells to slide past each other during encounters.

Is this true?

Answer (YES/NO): YES